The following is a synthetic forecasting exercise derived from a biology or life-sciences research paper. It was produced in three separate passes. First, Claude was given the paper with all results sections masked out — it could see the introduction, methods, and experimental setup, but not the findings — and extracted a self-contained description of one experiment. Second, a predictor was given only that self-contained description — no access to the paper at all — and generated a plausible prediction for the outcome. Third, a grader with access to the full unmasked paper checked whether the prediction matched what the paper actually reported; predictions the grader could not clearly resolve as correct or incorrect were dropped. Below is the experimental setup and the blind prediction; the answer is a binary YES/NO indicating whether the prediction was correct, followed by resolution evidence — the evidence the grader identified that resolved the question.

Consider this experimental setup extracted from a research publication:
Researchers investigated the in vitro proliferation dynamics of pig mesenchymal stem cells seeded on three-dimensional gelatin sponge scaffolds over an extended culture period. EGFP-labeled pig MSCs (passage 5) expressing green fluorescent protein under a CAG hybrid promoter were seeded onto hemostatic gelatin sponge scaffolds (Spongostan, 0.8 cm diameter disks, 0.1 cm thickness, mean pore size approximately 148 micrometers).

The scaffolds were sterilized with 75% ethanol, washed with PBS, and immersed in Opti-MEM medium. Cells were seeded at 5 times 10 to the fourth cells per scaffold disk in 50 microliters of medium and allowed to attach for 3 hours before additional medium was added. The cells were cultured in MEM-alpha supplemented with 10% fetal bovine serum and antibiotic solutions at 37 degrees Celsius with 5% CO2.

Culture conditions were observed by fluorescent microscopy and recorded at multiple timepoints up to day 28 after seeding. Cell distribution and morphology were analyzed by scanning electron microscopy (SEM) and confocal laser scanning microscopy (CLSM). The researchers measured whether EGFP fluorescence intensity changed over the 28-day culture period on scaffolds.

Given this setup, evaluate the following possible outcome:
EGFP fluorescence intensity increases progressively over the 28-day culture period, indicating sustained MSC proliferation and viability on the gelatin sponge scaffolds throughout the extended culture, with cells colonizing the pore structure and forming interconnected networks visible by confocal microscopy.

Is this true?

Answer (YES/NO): YES